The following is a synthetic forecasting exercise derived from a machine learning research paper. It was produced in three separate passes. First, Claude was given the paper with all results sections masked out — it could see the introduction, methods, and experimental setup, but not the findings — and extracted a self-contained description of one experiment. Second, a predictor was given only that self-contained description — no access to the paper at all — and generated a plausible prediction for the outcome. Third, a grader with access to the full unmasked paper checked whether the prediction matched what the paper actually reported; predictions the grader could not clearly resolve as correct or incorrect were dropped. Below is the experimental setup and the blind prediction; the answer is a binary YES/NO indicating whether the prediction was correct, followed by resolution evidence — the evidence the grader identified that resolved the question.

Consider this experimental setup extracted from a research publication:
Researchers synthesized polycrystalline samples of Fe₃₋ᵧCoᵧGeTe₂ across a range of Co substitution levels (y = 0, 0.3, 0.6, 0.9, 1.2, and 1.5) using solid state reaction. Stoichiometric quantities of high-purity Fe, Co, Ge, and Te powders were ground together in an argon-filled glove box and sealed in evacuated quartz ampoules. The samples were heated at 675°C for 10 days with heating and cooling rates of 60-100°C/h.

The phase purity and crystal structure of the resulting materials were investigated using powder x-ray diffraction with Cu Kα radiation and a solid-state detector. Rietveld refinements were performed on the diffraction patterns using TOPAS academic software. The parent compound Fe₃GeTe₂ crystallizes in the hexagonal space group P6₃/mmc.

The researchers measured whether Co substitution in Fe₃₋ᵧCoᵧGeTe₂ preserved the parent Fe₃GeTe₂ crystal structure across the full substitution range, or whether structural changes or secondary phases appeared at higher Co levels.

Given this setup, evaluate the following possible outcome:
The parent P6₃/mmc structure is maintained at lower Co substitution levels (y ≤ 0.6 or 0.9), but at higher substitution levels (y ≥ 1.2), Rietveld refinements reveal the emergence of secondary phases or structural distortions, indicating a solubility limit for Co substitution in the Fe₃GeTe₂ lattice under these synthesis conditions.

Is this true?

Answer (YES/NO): NO